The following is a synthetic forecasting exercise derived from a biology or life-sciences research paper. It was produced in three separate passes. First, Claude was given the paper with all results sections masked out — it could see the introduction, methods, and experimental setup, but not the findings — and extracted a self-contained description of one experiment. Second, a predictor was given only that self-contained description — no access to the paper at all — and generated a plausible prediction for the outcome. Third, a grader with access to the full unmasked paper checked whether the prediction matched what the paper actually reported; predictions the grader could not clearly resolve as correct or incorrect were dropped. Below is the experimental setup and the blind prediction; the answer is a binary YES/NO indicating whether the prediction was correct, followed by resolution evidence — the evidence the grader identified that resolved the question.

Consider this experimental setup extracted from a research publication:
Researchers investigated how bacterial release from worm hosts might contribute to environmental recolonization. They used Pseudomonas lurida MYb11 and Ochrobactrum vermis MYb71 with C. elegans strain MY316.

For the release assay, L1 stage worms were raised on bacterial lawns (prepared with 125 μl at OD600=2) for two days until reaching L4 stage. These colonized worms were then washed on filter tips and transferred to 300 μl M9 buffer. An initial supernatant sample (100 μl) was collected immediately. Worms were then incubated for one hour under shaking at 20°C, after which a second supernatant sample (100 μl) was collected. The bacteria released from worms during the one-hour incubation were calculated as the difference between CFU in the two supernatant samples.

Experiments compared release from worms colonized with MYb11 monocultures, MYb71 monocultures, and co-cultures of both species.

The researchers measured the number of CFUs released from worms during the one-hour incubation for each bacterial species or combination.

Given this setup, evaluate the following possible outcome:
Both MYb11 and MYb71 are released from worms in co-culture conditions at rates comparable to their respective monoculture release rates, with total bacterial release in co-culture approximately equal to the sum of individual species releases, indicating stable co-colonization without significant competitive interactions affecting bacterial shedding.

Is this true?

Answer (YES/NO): NO